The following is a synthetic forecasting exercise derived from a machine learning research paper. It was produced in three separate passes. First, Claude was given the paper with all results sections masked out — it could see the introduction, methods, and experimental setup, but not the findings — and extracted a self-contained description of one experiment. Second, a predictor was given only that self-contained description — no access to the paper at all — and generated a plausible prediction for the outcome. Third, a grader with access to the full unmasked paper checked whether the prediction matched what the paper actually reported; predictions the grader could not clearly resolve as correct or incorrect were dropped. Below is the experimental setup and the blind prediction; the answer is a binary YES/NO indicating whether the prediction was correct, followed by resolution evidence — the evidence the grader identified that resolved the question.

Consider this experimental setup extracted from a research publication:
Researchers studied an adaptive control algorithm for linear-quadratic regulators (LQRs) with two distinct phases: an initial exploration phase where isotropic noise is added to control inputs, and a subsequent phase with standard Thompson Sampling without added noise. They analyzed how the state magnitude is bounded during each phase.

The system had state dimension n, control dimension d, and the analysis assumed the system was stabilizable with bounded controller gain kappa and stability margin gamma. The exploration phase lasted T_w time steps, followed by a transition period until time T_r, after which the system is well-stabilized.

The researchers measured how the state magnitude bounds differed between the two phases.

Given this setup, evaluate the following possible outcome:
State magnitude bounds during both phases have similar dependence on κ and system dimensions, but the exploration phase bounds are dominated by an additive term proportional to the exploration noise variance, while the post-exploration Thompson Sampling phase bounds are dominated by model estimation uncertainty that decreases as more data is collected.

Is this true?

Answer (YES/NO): NO